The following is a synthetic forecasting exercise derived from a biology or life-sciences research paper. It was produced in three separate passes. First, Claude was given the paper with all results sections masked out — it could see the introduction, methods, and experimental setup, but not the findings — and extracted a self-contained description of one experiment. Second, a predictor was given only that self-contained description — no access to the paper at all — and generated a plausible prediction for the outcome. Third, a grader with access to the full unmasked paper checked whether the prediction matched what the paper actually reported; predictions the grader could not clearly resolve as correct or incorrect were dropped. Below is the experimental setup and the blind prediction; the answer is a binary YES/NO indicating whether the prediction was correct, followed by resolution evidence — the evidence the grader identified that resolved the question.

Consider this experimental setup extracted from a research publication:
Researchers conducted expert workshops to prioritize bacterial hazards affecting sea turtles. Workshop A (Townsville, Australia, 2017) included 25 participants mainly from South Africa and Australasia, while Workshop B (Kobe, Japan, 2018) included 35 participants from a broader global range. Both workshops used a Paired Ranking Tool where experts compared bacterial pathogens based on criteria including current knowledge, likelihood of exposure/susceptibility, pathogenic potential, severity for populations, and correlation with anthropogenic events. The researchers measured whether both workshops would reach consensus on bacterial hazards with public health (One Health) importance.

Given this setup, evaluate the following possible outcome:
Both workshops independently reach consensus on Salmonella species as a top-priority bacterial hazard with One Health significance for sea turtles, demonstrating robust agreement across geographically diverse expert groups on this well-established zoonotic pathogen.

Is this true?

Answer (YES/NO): NO